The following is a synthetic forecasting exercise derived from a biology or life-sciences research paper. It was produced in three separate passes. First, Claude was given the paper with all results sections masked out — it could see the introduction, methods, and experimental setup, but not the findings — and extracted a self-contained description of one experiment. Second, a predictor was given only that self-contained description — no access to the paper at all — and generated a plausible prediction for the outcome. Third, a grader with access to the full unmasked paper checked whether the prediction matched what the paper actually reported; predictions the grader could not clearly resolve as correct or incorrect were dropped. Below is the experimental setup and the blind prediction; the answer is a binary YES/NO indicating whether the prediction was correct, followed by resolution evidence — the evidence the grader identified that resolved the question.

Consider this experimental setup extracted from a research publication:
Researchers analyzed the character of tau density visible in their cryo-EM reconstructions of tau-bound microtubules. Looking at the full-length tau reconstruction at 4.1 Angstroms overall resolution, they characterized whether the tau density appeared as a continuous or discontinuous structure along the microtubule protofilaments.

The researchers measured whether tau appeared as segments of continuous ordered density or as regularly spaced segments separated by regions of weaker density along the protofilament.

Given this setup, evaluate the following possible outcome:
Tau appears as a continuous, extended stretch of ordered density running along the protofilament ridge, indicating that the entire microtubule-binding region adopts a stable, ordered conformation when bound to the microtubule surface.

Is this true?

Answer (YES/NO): NO